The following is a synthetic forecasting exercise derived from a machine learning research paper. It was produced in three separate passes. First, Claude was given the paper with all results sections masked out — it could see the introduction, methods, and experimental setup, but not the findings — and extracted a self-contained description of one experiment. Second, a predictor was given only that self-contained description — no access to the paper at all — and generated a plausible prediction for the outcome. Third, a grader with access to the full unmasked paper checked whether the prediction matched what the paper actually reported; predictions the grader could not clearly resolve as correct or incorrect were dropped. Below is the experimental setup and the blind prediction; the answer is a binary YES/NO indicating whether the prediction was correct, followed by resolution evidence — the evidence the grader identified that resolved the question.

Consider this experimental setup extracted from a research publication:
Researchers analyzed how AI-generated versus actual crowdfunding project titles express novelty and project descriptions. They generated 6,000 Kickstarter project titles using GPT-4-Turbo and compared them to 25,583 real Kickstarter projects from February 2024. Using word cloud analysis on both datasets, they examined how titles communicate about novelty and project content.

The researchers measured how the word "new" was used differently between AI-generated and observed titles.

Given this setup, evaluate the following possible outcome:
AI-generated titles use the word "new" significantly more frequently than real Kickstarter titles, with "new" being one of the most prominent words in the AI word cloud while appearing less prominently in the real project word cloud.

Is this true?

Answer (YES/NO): NO